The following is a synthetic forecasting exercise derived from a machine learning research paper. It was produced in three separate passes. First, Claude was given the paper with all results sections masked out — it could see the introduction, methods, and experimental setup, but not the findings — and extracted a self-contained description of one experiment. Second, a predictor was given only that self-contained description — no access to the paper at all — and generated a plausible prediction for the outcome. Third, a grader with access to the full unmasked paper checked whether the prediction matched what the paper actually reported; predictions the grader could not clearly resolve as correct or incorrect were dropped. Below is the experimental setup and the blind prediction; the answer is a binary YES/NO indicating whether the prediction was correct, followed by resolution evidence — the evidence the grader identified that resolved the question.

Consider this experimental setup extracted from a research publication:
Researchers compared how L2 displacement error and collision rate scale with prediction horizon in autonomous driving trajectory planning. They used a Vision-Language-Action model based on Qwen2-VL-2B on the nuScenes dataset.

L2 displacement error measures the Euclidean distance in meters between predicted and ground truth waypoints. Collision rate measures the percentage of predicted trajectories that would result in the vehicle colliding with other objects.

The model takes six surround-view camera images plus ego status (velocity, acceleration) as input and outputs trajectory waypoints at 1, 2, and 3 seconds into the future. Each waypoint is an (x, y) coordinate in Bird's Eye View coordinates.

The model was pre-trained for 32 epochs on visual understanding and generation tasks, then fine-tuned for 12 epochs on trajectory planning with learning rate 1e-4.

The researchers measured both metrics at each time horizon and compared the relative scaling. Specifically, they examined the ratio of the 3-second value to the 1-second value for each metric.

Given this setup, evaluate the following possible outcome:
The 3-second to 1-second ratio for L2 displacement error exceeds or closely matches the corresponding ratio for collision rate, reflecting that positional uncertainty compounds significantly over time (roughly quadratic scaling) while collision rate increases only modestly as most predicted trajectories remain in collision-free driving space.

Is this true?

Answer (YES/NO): NO